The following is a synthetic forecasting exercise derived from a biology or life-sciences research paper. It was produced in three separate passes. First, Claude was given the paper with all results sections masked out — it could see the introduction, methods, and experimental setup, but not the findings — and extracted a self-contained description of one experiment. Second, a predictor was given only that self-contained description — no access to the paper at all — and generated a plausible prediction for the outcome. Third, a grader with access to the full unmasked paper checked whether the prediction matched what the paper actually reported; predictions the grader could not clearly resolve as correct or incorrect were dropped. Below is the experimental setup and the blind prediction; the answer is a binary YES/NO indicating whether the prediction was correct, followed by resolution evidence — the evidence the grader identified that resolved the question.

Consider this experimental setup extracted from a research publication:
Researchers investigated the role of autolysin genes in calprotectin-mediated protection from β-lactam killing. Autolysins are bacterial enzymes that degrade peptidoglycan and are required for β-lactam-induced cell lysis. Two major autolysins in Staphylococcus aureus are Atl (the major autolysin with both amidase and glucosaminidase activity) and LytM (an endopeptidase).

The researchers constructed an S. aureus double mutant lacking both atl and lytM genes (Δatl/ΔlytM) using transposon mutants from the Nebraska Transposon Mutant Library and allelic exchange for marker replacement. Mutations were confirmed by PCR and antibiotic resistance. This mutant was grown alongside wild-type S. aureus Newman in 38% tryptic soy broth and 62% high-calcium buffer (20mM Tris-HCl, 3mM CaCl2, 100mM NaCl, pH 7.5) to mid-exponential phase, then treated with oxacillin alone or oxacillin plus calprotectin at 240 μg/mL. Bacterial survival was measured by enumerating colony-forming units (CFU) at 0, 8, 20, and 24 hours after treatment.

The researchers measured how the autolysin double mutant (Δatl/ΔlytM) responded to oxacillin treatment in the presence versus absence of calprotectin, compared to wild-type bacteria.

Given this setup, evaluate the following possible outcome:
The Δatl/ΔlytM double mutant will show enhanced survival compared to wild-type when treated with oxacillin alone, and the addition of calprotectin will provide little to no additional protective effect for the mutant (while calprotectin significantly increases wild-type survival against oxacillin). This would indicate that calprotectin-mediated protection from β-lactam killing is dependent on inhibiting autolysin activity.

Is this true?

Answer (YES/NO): YES